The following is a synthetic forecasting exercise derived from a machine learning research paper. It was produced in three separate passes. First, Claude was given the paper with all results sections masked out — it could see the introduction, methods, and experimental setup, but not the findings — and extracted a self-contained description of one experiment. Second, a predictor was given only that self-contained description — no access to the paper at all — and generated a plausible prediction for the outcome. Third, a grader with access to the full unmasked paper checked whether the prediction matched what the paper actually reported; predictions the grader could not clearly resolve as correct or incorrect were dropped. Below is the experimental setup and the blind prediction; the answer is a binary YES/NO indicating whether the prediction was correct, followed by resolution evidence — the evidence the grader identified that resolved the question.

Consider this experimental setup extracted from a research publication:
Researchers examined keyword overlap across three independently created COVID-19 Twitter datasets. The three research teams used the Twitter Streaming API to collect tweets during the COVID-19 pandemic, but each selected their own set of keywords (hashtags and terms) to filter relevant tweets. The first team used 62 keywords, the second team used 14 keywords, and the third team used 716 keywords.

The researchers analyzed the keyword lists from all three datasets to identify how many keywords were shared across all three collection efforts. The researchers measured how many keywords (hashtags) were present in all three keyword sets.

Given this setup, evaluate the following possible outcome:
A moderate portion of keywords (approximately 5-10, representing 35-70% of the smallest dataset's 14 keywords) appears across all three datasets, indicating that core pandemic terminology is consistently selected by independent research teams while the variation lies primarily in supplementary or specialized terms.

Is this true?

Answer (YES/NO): NO